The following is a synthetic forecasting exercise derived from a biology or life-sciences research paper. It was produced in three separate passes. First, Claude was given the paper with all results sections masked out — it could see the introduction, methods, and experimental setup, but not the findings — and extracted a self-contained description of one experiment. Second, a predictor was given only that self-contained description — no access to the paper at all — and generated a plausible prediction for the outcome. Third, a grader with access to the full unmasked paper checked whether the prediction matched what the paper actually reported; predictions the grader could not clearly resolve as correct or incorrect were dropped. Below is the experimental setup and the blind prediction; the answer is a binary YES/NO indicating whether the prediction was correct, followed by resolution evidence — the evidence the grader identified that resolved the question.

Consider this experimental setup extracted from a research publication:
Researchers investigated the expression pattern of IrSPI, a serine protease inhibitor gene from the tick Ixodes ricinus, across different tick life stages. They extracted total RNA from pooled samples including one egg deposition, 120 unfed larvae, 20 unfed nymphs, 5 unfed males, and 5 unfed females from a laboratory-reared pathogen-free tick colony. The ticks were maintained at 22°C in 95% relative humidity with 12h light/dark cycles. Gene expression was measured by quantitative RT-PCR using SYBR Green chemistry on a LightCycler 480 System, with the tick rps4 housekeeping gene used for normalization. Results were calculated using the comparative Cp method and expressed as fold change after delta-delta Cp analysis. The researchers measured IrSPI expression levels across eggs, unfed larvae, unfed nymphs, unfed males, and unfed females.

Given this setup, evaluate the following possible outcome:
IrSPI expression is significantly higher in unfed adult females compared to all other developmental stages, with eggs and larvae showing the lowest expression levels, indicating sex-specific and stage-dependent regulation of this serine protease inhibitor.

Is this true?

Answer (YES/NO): NO